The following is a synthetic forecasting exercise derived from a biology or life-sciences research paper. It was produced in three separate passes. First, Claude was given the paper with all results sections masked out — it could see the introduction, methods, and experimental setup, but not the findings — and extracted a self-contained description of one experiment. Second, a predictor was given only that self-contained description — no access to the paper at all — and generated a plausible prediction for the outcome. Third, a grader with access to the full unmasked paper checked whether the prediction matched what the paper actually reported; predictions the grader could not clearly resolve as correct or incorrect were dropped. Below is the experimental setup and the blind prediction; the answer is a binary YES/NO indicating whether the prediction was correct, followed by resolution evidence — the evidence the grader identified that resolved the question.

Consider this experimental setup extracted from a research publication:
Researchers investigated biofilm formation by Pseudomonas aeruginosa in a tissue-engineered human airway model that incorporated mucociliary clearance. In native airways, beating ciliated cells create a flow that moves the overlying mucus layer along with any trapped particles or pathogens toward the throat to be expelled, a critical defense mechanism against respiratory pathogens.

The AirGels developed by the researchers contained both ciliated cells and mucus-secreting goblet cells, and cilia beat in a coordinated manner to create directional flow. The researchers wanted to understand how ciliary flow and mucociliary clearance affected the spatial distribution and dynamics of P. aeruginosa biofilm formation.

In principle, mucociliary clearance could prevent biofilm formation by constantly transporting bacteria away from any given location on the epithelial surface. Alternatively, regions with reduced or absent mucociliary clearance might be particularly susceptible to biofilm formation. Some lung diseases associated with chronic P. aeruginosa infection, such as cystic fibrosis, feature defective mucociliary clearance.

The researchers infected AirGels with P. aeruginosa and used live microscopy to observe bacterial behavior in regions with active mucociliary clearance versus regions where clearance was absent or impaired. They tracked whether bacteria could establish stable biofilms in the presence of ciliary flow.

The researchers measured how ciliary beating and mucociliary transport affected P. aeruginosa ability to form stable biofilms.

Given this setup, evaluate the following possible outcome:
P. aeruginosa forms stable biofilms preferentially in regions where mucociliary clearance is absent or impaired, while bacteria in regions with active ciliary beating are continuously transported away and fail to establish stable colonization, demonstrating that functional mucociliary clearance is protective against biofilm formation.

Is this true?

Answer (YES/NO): NO